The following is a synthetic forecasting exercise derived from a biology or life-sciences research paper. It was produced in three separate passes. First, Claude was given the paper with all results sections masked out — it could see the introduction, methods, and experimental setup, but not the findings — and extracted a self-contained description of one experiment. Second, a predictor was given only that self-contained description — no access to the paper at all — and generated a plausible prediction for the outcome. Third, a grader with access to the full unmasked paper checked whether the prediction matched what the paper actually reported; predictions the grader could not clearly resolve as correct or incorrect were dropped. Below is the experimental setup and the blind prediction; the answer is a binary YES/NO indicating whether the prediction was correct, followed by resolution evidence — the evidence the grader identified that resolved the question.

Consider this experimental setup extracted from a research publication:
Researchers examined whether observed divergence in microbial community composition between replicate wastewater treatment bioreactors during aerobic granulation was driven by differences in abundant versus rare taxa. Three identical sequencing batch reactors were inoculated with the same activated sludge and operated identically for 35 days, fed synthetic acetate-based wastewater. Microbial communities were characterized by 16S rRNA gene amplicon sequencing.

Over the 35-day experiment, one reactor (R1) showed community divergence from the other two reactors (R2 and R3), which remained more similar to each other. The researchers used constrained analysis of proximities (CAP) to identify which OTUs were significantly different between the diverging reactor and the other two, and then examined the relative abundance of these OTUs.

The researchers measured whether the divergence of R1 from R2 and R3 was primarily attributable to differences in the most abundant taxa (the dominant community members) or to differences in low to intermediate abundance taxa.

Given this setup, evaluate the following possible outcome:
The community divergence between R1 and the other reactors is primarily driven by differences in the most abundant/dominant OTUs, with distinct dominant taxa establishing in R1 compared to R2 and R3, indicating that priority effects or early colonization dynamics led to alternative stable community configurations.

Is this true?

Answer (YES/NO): NO